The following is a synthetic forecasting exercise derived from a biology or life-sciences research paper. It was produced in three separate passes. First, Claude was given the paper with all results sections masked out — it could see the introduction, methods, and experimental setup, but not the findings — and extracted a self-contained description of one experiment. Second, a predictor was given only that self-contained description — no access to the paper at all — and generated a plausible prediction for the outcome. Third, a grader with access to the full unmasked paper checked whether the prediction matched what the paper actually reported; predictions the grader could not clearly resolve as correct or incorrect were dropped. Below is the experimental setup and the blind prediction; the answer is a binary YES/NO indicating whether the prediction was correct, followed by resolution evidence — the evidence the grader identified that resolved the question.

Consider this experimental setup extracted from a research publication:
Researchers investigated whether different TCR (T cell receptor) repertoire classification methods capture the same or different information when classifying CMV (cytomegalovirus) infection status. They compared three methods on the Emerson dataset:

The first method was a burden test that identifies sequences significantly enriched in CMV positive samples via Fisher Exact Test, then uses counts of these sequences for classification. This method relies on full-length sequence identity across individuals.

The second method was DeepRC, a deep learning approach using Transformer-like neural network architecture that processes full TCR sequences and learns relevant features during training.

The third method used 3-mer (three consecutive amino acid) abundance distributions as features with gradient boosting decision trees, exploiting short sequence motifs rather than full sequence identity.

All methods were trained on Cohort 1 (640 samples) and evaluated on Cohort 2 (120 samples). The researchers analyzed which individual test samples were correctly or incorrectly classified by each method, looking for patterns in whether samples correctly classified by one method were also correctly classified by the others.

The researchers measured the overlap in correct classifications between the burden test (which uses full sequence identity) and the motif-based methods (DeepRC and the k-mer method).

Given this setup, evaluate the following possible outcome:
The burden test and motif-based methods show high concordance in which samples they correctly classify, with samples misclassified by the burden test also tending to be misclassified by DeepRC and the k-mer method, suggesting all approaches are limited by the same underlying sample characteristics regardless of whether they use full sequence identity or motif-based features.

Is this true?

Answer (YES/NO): NO